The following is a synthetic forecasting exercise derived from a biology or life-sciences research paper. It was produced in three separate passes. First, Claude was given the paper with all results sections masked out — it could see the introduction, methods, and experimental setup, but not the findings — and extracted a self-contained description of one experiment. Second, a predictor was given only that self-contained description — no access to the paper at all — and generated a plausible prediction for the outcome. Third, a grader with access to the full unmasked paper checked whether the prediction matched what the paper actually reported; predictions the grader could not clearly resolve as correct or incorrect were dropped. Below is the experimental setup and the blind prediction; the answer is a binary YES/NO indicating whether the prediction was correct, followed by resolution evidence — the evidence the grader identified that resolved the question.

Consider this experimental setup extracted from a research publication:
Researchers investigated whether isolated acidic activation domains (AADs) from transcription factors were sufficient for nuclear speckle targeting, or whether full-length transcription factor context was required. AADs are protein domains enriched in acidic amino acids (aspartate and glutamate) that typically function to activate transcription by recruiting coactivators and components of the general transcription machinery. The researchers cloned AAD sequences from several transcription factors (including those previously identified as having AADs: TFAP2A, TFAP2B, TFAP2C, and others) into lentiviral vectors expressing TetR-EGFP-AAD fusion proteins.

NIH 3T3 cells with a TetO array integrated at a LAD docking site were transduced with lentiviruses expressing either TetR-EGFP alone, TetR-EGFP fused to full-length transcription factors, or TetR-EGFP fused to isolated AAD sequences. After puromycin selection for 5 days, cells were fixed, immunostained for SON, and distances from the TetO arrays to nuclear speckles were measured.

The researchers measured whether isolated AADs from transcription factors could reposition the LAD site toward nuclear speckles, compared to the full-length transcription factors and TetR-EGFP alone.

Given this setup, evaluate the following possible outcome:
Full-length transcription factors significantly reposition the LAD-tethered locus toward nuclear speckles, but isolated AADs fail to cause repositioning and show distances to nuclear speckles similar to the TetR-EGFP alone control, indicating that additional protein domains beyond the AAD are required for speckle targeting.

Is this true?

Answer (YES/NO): NO